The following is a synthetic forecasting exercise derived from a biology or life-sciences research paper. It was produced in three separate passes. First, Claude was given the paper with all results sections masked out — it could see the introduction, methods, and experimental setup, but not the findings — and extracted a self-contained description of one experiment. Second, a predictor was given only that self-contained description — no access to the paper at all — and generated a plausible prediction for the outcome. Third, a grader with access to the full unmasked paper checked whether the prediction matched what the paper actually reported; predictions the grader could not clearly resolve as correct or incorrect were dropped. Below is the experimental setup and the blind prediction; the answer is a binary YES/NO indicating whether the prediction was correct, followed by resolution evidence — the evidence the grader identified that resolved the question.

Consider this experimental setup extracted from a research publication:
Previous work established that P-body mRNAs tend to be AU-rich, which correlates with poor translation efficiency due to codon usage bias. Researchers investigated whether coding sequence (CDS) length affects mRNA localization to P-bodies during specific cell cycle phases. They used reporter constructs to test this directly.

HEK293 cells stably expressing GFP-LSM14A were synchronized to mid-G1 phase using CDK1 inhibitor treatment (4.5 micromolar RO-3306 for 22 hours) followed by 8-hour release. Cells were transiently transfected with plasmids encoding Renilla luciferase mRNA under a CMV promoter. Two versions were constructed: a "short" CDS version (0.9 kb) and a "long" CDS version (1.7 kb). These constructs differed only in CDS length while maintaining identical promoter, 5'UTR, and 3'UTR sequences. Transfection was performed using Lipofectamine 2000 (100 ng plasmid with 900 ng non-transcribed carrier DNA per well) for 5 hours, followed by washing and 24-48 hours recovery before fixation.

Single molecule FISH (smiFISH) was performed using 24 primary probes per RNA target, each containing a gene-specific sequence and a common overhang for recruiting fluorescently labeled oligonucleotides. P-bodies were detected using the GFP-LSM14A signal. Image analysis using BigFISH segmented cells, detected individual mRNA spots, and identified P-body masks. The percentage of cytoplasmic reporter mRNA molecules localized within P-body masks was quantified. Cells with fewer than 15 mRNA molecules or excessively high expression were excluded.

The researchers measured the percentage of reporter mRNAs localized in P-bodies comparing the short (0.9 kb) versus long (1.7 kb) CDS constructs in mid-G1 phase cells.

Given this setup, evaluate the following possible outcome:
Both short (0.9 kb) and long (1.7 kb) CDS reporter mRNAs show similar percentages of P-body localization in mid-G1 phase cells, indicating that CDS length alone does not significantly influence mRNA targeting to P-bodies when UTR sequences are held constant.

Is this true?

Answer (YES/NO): NO